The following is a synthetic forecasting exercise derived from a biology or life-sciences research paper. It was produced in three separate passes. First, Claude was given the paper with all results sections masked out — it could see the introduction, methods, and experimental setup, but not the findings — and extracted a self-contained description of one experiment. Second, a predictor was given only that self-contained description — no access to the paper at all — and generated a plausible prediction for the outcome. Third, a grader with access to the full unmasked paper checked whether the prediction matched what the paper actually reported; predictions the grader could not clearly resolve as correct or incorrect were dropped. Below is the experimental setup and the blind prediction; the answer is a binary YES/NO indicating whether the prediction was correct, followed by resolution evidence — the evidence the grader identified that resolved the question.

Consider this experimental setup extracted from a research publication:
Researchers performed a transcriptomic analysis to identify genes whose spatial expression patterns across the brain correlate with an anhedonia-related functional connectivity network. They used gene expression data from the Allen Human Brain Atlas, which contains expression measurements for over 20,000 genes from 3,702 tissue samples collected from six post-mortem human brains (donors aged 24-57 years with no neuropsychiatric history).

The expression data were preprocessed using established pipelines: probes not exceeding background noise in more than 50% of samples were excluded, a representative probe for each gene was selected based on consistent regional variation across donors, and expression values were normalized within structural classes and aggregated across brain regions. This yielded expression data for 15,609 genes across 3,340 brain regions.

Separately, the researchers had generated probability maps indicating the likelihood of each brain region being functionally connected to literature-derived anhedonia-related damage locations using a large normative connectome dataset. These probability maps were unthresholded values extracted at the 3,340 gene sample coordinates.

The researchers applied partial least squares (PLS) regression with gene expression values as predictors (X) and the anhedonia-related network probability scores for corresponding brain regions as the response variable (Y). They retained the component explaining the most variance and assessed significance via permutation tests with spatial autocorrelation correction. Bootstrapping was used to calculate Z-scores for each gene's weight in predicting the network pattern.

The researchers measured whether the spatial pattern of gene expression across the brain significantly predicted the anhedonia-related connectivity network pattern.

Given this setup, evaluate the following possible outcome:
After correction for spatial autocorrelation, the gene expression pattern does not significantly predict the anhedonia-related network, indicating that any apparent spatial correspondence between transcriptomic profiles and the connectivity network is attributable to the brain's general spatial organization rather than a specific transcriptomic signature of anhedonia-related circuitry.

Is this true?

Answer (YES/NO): NO